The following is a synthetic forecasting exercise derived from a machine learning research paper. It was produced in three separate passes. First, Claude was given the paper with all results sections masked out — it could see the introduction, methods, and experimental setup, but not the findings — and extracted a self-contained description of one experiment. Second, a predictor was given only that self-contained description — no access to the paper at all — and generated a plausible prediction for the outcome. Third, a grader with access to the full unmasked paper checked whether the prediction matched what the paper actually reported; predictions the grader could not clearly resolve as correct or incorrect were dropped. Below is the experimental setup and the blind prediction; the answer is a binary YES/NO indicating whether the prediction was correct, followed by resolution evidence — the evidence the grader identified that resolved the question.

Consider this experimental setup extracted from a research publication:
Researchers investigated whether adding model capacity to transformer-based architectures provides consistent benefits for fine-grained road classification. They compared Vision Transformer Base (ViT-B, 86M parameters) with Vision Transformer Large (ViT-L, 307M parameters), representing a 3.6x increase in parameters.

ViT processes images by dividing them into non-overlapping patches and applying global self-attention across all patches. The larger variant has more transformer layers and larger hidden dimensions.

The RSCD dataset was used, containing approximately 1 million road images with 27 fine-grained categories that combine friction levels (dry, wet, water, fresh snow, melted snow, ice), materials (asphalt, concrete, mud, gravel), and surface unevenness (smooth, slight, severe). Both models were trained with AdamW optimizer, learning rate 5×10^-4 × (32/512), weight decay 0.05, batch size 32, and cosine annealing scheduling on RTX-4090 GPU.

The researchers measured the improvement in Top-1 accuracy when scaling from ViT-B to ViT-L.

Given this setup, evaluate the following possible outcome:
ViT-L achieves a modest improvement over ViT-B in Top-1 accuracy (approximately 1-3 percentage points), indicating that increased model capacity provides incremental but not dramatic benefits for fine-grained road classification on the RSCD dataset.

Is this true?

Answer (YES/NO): YES